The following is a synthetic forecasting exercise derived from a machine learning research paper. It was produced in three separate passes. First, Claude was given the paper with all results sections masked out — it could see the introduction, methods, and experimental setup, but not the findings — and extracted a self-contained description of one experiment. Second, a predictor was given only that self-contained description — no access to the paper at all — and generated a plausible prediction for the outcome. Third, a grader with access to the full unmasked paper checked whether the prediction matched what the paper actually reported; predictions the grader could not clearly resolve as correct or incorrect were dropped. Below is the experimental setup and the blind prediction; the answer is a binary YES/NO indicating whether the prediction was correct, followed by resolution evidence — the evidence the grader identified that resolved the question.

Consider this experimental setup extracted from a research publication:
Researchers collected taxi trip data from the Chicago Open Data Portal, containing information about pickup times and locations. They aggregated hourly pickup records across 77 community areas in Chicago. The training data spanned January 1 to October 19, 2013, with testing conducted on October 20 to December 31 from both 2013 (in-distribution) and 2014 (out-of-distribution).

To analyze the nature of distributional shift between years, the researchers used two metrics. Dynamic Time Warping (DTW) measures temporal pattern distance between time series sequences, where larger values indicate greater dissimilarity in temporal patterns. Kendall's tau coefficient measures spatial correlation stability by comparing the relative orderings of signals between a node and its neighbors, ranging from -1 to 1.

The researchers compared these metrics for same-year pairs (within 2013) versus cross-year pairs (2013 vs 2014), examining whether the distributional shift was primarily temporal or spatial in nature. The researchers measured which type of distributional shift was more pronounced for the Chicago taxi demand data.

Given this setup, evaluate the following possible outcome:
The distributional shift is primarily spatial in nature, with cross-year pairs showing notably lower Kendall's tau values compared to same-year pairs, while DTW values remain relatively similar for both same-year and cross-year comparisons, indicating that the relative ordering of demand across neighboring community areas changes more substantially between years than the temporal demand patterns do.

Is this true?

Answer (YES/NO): NO